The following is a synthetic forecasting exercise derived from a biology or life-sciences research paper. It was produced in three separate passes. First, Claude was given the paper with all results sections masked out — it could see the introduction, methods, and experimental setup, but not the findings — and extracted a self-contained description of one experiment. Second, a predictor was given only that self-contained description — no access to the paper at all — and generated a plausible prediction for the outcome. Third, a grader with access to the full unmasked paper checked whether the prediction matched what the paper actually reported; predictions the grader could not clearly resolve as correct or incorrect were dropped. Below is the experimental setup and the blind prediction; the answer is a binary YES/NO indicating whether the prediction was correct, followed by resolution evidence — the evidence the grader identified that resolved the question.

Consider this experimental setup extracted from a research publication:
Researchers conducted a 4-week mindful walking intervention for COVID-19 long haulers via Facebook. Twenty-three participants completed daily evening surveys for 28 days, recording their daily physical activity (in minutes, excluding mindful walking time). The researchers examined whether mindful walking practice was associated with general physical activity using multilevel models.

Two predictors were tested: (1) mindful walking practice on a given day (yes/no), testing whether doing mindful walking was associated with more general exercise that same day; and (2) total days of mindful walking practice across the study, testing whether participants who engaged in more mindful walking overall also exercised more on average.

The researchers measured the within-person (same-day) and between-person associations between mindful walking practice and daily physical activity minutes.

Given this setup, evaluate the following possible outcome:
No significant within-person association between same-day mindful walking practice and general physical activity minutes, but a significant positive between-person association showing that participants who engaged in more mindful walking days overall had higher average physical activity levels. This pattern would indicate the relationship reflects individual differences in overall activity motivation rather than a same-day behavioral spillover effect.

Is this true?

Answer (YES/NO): NO